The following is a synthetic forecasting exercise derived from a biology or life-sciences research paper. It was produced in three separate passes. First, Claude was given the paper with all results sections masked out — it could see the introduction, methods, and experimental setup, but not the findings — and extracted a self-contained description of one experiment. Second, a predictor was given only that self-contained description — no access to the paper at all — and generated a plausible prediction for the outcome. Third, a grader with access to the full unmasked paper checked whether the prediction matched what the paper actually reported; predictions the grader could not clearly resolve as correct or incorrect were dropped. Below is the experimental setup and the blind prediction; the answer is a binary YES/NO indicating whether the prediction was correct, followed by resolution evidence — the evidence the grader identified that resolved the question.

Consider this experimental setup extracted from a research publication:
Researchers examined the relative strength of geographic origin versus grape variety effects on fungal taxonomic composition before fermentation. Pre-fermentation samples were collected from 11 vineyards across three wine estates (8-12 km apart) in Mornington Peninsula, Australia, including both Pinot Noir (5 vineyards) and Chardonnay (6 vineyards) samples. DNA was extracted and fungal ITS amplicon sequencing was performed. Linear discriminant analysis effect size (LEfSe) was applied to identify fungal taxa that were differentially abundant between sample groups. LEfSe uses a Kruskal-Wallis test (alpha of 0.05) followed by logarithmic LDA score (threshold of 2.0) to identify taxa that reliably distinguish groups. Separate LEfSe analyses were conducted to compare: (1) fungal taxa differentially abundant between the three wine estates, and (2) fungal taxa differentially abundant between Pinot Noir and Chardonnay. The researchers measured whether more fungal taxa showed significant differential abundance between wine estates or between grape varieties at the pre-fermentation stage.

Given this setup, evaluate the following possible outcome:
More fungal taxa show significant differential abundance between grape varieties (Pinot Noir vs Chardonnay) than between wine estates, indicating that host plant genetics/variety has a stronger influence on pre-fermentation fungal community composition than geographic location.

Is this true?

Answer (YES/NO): NO